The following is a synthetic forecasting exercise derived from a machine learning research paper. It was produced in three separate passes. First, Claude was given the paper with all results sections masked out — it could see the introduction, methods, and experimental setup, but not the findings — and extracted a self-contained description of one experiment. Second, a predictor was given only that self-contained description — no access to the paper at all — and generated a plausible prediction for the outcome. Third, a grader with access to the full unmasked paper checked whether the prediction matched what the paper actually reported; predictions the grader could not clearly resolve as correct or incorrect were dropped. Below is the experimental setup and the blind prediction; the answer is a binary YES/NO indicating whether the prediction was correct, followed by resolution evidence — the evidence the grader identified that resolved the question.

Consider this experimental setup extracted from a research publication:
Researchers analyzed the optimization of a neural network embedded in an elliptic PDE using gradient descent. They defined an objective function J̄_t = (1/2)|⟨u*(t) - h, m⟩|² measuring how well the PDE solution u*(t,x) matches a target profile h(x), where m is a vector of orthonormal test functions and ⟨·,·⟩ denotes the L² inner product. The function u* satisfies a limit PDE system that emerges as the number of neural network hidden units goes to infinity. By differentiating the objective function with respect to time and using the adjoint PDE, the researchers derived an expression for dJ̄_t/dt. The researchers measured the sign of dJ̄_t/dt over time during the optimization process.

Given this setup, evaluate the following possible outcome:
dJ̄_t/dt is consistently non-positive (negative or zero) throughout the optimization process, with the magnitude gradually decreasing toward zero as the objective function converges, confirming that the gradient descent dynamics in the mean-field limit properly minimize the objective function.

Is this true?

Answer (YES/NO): NO